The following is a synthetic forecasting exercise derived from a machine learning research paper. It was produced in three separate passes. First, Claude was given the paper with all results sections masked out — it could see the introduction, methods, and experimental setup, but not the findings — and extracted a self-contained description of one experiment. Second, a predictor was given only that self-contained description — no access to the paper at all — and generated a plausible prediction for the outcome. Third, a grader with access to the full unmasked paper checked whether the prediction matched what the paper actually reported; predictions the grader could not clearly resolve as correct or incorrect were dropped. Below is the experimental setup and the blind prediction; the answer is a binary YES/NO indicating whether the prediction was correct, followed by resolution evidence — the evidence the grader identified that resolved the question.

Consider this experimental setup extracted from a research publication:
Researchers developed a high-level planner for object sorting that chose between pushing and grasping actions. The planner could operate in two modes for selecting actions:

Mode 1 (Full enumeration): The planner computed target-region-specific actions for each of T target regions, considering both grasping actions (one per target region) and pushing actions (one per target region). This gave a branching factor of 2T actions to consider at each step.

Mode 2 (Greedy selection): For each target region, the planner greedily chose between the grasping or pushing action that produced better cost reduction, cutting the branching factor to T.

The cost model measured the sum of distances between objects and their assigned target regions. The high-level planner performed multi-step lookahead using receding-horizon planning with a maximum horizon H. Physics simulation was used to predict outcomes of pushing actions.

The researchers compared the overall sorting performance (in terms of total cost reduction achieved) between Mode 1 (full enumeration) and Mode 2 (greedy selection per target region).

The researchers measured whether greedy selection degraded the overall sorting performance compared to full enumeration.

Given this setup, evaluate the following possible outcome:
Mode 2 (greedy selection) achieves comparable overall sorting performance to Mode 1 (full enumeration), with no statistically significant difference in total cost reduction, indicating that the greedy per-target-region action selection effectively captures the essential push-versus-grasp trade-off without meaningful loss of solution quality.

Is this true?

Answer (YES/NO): YES